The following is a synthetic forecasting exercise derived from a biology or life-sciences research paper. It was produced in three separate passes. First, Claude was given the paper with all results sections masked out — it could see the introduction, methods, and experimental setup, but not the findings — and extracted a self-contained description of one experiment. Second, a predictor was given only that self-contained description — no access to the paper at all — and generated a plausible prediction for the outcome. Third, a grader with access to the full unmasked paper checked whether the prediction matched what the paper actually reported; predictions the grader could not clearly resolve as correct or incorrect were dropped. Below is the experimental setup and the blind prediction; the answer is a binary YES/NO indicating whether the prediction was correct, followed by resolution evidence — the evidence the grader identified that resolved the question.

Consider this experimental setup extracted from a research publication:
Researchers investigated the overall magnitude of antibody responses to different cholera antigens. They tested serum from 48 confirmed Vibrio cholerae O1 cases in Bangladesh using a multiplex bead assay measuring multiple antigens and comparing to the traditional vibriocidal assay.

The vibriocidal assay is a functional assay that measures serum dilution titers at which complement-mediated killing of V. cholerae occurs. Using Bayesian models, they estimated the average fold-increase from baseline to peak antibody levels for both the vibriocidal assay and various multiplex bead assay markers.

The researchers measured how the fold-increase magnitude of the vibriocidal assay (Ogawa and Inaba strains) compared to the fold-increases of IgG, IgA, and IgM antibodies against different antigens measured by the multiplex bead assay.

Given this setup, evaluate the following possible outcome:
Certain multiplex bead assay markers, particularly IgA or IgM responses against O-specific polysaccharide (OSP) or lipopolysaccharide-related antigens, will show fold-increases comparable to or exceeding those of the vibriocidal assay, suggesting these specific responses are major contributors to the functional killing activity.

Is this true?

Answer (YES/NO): YES